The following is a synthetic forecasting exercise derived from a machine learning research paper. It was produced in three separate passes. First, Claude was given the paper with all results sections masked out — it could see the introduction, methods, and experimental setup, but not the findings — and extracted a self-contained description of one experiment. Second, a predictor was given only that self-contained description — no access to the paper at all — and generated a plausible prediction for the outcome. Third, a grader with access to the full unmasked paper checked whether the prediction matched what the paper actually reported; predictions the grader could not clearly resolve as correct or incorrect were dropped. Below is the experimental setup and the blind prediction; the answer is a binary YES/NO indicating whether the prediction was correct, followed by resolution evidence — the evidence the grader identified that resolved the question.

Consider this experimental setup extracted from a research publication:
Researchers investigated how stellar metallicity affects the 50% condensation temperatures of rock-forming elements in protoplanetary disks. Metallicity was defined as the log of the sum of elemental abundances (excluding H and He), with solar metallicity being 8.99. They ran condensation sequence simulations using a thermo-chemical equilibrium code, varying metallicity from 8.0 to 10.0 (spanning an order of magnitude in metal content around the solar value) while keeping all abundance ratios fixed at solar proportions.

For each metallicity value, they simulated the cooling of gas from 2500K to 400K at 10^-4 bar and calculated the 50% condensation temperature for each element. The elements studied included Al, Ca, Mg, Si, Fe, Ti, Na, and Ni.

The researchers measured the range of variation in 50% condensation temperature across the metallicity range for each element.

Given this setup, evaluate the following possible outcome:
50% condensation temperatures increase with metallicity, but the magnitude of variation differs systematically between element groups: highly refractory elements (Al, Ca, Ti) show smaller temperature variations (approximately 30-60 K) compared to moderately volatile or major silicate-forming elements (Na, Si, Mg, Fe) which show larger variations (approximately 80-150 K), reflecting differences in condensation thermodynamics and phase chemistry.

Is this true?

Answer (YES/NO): NO